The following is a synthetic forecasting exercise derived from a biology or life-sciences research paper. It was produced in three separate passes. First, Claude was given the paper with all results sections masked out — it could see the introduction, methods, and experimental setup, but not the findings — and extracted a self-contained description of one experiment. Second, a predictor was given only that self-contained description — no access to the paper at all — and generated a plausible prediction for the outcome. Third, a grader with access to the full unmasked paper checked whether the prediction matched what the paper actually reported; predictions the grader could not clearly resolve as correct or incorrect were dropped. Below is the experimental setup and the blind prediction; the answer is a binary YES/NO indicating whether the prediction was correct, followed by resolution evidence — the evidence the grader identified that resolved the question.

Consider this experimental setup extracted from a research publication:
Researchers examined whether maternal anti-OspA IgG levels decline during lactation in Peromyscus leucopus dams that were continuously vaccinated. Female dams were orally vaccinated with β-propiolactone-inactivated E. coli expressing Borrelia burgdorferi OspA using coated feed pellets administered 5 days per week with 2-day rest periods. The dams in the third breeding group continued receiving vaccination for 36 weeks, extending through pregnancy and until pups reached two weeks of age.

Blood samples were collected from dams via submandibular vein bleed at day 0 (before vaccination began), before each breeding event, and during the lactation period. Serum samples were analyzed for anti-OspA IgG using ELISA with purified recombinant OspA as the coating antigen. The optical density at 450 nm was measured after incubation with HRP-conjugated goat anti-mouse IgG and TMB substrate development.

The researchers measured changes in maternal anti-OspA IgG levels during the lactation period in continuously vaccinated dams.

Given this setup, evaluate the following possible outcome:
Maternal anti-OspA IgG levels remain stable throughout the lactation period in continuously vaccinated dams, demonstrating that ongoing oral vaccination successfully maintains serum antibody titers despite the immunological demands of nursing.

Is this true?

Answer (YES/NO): NO